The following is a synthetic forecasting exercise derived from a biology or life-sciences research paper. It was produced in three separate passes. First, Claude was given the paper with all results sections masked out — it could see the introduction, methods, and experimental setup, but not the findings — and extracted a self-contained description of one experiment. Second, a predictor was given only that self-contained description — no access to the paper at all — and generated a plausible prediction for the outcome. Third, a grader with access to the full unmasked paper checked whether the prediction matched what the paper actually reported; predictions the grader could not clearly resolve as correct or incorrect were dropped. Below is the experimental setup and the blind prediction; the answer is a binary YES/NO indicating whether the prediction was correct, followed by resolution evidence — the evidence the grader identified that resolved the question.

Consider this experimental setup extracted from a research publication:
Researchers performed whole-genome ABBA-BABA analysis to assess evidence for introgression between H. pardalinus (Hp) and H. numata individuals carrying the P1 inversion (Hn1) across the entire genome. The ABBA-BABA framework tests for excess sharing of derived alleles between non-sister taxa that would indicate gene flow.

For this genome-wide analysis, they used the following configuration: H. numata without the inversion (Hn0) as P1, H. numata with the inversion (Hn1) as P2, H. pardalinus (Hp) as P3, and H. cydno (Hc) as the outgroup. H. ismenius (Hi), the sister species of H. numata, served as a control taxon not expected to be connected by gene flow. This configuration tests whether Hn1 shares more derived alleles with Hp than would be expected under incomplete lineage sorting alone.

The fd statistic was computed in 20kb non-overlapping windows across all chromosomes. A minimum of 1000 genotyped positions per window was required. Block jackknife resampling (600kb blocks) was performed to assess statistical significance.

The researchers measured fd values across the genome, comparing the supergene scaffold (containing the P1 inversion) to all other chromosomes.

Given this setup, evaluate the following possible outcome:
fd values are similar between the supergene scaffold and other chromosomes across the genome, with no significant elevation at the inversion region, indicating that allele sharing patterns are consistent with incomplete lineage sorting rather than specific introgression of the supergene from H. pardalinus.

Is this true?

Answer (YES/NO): NO